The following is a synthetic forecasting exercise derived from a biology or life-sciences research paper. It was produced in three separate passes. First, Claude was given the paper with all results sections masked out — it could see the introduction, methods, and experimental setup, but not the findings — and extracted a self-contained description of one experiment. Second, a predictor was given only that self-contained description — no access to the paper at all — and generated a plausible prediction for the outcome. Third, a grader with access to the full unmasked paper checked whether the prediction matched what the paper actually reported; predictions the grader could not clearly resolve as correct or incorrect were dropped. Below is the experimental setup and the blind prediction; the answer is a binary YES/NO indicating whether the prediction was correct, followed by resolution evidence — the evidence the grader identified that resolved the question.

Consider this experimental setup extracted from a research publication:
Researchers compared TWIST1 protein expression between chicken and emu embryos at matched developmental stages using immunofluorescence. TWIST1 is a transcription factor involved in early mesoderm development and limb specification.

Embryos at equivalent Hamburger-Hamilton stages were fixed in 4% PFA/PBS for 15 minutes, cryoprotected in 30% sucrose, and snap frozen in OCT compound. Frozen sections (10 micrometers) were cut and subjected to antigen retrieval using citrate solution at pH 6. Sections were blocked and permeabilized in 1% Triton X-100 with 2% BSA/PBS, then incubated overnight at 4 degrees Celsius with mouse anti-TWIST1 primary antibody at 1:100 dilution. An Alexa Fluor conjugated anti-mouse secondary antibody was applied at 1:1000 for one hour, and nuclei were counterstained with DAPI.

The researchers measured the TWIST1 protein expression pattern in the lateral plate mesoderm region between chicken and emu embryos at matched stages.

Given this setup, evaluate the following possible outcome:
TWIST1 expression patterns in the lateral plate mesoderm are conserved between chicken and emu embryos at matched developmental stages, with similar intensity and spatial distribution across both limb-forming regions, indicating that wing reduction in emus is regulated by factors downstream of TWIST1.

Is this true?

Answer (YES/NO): NO